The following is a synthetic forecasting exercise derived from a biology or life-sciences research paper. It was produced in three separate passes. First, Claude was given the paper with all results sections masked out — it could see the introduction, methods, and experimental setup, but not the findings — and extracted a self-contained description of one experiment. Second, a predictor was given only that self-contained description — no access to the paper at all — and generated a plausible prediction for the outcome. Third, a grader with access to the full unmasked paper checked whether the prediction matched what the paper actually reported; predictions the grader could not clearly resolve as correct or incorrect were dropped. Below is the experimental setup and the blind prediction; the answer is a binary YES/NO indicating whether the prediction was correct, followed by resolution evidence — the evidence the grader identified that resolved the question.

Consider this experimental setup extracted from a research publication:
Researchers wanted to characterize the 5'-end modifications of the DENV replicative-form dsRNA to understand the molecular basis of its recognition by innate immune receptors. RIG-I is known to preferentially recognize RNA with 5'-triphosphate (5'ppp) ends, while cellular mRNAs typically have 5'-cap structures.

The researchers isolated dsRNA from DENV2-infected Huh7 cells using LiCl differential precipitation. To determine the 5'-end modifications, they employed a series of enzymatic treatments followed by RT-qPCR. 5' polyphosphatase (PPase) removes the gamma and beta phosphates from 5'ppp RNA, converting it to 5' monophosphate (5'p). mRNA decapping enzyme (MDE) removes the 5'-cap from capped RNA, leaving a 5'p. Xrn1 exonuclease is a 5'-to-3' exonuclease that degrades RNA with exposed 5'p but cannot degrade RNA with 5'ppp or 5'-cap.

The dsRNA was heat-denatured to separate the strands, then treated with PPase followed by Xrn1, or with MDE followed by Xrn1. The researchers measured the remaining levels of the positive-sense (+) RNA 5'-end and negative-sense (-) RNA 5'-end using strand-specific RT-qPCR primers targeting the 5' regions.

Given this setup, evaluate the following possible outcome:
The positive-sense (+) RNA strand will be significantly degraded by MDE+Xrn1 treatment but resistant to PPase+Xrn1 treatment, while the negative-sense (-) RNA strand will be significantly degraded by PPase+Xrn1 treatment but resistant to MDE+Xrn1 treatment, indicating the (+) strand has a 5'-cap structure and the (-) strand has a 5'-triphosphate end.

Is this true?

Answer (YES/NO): NO